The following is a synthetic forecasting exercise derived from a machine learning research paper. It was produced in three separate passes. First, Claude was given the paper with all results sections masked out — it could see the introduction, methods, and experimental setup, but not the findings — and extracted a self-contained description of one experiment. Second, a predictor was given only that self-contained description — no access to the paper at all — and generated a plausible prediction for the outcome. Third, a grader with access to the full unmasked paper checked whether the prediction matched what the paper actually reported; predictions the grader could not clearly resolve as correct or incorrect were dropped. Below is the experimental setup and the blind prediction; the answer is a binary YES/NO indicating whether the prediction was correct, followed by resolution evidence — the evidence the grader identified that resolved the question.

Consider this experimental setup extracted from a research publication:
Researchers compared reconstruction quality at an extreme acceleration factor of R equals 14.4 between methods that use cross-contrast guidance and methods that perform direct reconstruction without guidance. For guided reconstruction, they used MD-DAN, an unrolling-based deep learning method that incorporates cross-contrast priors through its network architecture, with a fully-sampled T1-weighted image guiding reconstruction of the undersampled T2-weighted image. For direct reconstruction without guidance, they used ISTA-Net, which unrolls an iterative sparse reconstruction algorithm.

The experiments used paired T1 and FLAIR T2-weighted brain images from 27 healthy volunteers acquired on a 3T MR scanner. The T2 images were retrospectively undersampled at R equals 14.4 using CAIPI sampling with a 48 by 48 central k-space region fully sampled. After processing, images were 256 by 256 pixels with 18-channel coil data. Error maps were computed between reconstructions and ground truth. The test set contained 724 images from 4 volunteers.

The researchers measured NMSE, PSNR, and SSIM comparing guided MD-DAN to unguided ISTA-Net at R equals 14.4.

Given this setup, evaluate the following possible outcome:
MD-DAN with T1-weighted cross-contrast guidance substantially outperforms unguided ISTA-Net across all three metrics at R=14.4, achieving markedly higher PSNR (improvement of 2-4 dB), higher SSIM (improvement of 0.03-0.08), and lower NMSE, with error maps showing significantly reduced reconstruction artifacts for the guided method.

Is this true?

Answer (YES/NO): NO